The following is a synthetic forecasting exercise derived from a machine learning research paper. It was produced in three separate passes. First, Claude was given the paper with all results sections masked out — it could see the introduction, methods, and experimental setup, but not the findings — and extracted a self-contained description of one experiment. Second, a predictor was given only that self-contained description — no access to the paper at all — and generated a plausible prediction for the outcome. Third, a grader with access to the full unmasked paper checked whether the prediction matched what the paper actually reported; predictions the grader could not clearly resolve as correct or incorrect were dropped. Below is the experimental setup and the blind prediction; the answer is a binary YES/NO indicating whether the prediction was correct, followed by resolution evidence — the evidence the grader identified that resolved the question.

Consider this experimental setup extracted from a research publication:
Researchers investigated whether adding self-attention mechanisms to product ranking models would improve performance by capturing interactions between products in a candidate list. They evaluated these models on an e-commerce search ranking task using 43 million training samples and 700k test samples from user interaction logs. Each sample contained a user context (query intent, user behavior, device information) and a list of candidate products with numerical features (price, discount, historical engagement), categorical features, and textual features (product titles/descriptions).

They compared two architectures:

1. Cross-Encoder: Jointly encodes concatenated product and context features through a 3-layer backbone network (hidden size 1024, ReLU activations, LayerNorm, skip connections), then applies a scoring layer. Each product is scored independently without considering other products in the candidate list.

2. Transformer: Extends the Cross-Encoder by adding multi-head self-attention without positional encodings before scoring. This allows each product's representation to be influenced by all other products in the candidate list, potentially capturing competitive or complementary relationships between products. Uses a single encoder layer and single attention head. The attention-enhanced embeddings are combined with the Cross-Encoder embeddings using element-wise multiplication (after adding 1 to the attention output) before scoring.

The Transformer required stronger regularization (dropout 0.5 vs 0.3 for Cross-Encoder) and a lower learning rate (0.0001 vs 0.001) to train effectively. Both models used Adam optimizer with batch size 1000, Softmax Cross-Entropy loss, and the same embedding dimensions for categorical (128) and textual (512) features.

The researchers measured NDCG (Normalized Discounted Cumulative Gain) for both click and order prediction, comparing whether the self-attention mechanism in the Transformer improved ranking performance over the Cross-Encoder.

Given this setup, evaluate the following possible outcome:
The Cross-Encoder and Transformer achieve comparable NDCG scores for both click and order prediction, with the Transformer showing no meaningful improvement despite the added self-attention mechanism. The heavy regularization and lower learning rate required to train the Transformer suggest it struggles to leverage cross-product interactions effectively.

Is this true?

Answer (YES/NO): NO